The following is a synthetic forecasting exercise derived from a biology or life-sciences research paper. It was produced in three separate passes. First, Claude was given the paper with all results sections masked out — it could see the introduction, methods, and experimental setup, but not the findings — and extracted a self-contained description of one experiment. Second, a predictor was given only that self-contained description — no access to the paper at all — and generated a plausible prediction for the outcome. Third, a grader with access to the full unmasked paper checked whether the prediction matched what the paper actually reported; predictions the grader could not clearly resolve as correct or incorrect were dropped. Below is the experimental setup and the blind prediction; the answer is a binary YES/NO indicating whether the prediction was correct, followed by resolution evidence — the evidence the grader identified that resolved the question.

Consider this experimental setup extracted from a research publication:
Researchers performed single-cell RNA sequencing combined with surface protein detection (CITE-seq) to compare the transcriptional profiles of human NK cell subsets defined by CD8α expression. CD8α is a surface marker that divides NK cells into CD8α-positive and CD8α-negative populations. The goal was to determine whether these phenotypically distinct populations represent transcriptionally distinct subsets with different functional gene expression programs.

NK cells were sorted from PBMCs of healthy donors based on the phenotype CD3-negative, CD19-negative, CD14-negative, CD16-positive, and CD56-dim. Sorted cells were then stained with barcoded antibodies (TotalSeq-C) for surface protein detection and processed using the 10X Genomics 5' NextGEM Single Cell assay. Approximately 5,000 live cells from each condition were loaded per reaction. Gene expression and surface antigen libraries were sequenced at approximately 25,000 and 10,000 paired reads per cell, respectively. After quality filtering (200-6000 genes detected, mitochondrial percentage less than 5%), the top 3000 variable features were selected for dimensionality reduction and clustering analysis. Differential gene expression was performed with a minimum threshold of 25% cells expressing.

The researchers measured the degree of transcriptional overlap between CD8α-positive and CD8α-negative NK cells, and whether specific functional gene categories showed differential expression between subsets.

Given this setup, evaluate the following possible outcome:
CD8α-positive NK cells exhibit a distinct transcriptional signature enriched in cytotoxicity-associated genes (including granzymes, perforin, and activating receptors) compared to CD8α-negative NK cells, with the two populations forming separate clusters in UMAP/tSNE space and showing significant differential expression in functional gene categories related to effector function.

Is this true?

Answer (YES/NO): NO